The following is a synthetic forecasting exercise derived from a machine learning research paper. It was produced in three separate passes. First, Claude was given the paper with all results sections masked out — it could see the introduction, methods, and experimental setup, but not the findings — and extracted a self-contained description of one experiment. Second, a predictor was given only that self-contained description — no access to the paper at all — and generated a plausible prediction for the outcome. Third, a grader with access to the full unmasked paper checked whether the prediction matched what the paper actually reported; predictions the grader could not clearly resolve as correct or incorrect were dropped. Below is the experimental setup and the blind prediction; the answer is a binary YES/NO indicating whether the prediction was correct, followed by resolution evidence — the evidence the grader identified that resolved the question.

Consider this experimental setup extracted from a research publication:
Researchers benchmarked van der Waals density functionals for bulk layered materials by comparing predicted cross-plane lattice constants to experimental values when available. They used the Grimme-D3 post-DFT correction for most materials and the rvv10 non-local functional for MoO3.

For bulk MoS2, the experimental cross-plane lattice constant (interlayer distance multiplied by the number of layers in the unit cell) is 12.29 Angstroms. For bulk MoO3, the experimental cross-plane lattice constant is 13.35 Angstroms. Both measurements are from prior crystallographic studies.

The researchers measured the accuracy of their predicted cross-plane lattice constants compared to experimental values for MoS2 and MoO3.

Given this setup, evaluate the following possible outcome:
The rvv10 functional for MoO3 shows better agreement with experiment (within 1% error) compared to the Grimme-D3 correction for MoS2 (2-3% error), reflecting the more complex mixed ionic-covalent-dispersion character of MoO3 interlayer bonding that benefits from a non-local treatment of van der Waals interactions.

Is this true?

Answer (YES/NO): NO